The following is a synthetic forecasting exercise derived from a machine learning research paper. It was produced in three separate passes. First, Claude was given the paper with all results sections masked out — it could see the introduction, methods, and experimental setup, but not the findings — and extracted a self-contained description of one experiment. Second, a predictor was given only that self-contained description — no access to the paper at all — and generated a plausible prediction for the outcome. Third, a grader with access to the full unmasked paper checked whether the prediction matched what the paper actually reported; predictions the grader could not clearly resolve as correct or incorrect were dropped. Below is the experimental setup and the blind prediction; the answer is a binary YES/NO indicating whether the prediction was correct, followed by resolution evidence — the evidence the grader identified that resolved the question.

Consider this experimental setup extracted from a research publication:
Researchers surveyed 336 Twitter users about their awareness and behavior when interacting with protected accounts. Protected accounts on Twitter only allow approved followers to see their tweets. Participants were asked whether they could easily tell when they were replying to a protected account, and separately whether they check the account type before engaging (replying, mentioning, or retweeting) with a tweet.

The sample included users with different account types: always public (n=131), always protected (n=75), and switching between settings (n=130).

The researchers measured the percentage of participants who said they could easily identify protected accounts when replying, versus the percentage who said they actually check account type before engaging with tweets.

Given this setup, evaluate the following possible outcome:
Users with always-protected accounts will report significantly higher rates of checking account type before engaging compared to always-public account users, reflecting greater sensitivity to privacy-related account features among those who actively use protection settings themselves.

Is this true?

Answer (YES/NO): NO